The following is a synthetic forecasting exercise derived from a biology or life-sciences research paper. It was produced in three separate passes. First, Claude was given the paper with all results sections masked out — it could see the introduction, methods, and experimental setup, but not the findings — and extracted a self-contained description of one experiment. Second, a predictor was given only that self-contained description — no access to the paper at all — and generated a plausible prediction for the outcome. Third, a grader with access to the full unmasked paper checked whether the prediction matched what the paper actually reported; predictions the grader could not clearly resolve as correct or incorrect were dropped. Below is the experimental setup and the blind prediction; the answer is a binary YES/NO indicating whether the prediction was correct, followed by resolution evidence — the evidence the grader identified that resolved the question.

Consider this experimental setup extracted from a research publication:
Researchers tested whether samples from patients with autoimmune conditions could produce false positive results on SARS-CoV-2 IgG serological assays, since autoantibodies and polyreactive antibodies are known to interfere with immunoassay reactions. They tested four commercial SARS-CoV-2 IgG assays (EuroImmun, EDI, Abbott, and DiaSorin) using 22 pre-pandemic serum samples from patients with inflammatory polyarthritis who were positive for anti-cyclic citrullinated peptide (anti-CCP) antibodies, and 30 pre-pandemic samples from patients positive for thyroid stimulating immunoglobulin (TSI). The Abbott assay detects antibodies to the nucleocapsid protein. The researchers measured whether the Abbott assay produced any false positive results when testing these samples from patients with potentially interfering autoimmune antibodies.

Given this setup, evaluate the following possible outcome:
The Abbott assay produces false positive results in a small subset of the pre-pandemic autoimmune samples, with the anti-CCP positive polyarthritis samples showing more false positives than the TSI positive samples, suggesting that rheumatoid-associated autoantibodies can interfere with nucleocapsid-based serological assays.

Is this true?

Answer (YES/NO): NO